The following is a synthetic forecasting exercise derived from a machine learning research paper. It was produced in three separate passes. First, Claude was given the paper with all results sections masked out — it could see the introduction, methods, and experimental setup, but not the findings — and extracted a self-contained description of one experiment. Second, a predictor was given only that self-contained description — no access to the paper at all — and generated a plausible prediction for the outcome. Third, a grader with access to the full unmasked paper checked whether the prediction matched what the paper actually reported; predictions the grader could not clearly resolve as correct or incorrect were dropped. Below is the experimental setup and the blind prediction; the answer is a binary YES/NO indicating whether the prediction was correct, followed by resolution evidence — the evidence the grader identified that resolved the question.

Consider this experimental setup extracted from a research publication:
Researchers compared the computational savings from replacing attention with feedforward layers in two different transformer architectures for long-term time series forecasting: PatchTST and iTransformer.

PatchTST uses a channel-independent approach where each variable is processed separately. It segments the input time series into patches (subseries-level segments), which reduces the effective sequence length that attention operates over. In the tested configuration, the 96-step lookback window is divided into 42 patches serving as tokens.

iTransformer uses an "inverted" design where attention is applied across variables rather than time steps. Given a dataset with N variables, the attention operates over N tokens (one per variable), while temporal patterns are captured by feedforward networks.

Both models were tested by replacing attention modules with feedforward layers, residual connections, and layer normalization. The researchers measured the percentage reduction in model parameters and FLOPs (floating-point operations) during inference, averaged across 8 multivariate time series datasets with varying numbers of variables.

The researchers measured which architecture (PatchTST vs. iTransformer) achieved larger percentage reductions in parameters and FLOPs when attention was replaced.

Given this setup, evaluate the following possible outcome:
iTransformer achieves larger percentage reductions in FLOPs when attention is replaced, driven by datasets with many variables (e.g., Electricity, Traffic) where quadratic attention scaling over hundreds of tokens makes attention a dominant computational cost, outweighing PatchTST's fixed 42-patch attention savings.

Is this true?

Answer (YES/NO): YES